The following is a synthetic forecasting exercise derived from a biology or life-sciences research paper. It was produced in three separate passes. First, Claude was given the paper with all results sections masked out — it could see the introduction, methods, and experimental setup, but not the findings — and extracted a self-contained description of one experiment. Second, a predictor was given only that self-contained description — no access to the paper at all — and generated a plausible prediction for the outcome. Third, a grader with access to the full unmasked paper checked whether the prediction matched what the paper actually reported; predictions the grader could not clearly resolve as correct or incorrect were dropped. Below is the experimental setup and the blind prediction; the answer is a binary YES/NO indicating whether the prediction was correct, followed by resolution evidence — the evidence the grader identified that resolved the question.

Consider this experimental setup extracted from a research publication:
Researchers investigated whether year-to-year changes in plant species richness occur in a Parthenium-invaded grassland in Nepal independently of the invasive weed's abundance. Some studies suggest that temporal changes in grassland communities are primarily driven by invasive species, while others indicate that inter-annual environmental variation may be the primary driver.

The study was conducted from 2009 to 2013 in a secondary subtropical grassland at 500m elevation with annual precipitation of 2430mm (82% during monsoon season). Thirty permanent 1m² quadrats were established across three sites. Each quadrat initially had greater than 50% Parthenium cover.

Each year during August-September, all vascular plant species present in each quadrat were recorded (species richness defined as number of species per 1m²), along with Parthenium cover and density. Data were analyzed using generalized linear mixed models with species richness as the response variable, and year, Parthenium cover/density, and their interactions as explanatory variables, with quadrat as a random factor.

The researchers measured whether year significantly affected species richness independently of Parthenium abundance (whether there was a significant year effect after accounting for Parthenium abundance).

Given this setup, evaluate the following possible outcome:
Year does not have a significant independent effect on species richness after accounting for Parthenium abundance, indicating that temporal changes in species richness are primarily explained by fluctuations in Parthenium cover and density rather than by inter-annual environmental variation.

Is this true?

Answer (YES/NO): NO